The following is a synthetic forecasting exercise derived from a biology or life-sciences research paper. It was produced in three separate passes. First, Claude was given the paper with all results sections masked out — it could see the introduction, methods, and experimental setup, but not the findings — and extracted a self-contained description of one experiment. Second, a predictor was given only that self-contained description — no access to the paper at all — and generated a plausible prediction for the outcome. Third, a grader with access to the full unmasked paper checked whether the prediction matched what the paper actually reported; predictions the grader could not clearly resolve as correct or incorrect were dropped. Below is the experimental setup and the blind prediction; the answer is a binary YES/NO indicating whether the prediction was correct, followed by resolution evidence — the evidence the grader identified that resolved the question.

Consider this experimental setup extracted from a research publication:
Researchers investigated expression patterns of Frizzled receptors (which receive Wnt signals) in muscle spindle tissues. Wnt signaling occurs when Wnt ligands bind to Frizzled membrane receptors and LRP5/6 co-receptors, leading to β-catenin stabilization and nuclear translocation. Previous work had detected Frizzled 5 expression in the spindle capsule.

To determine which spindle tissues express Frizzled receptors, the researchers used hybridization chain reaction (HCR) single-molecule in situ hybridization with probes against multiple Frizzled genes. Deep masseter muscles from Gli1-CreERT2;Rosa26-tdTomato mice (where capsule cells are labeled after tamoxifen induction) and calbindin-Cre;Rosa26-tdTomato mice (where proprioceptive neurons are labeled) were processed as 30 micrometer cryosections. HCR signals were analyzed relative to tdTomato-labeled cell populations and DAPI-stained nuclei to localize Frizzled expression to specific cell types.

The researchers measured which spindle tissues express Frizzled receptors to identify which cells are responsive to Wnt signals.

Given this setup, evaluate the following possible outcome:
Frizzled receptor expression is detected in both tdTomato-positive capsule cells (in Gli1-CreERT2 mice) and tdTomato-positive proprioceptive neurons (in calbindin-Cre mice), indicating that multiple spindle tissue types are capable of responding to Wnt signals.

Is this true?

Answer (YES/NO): NO